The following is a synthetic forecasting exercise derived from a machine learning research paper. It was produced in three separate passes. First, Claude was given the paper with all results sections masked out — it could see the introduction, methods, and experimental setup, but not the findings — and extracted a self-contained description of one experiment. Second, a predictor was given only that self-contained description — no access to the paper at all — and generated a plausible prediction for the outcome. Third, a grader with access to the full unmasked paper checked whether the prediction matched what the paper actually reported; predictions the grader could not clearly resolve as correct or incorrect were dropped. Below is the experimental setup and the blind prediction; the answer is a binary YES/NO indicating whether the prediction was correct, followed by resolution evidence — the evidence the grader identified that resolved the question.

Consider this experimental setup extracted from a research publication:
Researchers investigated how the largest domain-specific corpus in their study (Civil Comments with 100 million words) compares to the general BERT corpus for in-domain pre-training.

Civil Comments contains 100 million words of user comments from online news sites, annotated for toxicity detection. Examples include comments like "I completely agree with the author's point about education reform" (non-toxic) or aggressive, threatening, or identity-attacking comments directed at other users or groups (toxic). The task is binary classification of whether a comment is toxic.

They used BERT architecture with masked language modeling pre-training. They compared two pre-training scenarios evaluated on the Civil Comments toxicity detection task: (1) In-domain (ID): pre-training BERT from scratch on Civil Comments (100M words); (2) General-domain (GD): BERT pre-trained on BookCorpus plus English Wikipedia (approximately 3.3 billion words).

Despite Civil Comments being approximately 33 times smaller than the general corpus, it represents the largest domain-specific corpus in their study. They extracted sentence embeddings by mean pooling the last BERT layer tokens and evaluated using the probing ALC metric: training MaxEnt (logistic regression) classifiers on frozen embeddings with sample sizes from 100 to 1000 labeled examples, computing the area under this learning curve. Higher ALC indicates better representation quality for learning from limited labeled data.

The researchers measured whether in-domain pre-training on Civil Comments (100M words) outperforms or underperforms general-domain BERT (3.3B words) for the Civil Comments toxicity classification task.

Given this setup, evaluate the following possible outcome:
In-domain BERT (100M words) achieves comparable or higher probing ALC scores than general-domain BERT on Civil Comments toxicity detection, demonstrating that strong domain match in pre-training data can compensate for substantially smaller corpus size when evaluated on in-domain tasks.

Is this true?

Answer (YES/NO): YES